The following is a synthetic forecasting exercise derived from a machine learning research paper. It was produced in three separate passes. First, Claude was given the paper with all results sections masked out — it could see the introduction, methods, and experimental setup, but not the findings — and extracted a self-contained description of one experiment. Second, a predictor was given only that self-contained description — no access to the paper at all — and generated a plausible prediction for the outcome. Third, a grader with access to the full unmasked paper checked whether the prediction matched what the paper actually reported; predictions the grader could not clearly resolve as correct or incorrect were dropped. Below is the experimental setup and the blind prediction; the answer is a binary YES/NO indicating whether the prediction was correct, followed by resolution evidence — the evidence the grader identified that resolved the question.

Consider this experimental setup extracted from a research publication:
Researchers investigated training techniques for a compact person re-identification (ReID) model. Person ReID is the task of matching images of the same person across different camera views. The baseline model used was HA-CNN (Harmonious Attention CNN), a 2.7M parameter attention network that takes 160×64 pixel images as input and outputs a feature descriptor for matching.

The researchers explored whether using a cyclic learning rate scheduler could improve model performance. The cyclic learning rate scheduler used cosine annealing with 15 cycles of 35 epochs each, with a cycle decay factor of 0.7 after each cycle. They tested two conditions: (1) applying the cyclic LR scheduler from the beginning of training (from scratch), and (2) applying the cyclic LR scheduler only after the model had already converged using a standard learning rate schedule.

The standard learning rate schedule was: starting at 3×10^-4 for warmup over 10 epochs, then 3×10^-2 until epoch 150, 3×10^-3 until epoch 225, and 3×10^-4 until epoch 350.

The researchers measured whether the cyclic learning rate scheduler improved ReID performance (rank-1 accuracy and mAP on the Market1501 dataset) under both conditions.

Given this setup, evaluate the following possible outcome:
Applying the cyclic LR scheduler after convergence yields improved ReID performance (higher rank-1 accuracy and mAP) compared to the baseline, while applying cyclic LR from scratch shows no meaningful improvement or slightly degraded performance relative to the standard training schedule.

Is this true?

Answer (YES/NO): YES